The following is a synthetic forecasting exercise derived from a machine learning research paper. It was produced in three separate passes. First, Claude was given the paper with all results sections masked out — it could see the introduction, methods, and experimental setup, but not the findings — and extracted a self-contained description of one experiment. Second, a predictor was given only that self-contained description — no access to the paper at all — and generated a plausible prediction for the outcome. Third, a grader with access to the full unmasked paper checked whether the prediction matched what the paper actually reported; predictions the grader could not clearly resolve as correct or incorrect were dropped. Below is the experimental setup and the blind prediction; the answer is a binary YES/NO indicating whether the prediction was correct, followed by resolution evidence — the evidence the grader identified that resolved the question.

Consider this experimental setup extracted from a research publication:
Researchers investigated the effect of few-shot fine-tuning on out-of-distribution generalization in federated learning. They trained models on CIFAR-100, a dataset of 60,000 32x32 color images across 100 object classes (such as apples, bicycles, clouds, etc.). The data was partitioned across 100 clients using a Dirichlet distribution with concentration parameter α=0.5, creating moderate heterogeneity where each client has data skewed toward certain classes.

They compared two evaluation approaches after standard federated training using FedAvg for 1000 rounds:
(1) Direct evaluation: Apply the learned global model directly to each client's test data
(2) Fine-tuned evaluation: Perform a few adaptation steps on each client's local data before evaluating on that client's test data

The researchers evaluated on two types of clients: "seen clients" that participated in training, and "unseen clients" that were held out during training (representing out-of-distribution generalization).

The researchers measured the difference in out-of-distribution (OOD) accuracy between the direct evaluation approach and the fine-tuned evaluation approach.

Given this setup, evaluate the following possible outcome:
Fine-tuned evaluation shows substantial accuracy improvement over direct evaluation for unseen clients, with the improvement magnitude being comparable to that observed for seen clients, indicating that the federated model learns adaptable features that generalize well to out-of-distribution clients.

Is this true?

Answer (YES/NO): NO